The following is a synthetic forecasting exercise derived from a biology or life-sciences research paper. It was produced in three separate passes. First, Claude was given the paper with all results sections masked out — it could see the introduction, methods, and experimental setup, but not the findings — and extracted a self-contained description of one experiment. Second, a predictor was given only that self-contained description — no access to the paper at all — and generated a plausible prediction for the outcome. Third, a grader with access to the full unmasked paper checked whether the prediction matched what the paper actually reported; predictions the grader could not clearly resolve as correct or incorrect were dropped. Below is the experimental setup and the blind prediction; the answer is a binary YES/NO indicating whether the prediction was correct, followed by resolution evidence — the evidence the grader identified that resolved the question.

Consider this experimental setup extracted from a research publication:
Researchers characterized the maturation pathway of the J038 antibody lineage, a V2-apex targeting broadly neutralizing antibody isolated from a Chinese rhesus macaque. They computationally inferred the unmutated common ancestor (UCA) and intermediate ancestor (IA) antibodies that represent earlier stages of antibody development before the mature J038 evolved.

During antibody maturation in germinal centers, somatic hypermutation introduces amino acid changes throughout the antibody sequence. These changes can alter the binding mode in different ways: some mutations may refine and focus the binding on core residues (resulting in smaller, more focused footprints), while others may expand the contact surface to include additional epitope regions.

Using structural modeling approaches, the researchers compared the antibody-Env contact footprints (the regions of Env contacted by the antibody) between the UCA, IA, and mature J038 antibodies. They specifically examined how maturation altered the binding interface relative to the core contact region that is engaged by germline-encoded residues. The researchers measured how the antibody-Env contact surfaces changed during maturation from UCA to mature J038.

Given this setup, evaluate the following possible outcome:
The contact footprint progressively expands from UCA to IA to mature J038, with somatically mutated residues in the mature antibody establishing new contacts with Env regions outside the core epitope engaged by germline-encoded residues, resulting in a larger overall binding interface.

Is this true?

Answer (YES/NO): YES